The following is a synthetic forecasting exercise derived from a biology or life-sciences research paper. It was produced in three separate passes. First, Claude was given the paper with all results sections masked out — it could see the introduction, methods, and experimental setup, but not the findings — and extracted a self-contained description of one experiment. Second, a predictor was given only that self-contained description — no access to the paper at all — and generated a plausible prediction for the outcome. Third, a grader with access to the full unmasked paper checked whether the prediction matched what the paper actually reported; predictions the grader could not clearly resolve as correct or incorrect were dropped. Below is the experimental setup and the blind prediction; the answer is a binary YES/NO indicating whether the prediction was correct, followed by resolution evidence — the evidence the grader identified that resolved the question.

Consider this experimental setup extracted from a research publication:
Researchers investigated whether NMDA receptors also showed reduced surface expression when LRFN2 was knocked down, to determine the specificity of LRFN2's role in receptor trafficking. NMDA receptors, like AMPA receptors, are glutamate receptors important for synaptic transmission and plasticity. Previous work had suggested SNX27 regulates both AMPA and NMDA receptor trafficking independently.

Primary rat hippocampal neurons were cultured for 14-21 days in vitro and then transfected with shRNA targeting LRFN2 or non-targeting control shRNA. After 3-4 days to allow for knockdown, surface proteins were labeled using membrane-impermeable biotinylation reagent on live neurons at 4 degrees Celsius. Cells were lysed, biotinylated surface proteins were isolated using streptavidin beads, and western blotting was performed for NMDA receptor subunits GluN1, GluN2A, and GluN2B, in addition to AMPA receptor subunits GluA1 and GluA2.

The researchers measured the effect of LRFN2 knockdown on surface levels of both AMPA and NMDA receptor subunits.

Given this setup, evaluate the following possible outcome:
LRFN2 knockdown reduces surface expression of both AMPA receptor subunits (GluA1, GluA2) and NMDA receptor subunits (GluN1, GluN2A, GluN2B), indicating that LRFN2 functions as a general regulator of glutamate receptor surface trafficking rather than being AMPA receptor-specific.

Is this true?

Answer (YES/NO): NO